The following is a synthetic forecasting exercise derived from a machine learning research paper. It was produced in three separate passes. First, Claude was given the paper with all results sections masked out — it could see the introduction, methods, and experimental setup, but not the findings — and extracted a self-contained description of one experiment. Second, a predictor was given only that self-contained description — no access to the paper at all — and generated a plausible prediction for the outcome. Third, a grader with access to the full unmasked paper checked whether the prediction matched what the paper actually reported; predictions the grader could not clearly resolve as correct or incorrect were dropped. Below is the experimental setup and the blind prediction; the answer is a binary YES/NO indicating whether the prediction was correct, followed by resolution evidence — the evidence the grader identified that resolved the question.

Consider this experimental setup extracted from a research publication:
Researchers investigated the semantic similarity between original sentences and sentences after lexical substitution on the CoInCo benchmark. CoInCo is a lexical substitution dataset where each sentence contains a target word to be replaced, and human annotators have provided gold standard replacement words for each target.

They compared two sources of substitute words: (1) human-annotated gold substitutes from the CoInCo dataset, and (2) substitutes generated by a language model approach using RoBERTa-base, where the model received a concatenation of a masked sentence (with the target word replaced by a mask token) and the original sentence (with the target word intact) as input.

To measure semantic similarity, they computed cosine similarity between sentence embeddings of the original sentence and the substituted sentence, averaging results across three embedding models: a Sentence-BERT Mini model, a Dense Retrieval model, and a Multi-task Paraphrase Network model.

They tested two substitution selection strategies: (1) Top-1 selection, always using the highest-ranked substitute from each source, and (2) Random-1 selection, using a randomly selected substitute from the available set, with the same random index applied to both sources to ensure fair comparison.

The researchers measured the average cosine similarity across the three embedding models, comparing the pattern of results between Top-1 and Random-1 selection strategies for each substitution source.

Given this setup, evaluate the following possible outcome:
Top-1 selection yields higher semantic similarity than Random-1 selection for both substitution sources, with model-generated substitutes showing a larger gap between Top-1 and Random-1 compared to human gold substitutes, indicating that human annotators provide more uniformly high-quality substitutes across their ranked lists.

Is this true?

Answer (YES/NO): NO